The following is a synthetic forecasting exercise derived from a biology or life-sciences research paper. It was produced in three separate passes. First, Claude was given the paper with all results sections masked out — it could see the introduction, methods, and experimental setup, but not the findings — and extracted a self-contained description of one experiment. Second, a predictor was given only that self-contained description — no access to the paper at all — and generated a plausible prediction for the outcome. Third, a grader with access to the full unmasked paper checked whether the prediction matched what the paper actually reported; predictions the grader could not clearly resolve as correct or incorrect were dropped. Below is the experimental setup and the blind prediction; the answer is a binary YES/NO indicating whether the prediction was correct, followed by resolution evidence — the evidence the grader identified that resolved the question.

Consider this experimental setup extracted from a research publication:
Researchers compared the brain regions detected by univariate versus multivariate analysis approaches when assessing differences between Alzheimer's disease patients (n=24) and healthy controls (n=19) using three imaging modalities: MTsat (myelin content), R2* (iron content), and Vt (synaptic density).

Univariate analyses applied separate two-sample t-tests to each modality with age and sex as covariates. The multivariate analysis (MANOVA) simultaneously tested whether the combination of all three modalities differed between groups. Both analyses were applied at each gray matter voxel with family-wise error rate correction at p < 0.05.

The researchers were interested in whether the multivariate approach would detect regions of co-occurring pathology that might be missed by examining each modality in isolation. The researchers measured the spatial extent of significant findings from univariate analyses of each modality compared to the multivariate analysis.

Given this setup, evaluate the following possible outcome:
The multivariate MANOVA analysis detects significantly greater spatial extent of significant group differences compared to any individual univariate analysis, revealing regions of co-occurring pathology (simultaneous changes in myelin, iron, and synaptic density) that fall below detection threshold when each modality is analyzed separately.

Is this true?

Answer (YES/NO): NO